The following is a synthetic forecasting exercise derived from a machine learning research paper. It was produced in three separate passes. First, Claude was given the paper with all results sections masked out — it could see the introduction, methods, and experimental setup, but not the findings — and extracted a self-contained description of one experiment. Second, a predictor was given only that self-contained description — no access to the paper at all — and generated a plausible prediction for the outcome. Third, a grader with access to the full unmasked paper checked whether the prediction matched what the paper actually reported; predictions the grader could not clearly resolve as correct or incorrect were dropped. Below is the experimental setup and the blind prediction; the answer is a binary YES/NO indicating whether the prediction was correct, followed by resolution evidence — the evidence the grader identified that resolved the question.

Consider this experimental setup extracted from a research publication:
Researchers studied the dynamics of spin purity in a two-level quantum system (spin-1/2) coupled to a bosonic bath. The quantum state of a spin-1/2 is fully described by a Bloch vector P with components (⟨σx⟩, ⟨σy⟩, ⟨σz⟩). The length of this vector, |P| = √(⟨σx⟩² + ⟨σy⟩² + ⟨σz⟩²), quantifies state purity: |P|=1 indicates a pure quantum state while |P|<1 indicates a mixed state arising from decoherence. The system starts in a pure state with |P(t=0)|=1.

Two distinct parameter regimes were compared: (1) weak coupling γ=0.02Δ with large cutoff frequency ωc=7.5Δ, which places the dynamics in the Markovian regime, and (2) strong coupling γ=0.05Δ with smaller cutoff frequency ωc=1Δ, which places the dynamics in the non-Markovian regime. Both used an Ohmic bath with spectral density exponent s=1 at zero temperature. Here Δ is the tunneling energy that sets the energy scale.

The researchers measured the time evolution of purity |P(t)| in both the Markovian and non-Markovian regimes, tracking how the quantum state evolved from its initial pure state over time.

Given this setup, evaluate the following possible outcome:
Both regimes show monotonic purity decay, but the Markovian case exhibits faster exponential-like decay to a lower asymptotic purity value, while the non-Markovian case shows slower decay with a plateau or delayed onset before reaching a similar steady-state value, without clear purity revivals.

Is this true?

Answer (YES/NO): NO